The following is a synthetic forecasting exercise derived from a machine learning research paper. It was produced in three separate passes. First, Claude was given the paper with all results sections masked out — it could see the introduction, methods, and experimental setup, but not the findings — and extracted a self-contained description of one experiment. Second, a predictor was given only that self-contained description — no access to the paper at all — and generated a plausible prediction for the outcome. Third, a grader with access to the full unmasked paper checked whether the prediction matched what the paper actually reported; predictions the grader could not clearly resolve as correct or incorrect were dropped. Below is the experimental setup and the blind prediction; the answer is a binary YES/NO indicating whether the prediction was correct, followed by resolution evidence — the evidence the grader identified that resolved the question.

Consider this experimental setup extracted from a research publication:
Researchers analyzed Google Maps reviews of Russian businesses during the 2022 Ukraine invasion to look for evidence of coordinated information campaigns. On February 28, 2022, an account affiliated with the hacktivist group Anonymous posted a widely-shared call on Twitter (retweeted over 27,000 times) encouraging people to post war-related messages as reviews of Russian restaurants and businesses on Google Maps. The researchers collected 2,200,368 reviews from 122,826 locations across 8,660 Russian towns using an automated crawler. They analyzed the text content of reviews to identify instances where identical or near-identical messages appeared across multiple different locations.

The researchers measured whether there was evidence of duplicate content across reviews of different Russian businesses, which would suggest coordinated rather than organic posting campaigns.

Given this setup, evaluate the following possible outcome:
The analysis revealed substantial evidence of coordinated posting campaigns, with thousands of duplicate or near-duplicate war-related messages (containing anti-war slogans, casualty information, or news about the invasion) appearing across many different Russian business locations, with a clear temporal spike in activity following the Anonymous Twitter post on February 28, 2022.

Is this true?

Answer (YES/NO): NO